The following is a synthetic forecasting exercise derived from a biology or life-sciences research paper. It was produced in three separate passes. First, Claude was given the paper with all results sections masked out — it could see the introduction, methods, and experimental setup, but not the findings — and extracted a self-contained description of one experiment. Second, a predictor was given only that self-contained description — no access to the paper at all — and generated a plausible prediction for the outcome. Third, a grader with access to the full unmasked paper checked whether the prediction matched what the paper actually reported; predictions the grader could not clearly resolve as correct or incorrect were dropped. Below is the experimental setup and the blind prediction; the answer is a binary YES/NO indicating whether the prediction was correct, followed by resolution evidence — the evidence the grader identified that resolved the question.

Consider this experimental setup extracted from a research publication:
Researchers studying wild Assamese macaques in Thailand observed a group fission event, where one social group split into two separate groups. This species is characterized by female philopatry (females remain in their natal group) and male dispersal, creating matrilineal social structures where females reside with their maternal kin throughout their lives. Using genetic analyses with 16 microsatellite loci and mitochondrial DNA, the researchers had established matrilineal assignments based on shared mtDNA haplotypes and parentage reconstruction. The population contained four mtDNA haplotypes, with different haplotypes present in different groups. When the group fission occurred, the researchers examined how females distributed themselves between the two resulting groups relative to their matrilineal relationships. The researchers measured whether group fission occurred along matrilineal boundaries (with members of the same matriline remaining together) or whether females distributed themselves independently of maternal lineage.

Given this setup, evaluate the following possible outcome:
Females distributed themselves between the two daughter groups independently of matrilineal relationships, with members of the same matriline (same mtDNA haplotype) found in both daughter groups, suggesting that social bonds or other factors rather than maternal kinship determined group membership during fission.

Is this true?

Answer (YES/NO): NO